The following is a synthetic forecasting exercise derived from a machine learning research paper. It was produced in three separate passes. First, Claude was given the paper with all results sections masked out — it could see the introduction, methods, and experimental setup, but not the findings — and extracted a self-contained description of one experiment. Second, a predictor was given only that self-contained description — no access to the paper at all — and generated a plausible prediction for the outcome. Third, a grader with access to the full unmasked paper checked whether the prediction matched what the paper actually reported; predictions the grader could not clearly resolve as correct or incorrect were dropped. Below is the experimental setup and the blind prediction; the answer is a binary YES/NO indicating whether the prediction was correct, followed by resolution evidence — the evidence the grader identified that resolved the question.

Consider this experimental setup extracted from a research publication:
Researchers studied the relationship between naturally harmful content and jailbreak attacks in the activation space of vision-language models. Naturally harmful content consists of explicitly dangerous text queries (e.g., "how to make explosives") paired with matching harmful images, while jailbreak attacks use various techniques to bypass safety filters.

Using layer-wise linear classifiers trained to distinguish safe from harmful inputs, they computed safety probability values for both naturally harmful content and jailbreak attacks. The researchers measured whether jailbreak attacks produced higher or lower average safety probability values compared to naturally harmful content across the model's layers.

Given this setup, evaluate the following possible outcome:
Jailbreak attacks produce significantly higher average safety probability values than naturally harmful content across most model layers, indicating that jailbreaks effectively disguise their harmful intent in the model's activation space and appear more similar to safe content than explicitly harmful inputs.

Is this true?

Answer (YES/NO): YES